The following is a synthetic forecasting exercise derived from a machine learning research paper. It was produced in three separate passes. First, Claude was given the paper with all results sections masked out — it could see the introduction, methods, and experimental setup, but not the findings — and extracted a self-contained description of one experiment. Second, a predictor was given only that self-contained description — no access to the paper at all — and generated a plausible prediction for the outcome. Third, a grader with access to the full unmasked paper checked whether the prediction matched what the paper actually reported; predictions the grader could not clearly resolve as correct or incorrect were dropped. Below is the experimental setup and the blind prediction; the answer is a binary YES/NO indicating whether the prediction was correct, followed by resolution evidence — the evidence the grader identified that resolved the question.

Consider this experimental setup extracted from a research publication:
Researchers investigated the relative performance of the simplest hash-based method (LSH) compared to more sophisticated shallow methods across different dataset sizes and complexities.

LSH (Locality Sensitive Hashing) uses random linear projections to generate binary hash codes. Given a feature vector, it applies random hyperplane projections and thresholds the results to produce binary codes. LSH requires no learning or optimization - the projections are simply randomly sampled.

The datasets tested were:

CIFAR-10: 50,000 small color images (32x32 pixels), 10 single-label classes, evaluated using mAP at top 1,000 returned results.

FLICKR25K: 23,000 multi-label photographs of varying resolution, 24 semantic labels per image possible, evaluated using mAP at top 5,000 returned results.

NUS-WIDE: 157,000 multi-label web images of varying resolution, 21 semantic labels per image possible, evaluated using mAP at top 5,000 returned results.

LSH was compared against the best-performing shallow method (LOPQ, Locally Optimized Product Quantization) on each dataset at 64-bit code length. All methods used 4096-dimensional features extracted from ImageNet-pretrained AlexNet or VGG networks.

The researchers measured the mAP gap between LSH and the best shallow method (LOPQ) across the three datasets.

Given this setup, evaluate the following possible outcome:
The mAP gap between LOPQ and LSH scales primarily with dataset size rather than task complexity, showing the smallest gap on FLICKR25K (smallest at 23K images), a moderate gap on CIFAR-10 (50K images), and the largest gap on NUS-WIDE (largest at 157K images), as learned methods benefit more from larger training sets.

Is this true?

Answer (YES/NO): YES